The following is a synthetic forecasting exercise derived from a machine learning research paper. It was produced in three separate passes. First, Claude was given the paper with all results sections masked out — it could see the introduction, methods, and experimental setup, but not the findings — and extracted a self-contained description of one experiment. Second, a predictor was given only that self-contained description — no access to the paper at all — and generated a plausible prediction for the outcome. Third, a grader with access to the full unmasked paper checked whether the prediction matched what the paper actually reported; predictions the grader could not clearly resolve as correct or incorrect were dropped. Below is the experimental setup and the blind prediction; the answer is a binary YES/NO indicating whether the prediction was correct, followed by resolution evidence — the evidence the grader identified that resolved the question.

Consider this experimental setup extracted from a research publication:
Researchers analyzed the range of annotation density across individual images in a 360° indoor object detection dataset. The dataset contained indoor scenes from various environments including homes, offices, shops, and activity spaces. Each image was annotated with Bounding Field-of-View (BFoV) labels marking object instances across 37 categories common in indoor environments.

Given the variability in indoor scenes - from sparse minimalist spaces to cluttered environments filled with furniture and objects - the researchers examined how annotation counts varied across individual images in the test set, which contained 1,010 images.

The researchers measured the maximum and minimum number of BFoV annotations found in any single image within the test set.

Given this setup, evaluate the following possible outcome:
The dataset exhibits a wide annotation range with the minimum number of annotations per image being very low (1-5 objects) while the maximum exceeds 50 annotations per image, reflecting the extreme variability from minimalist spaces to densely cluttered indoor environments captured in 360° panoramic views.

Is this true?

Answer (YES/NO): YES